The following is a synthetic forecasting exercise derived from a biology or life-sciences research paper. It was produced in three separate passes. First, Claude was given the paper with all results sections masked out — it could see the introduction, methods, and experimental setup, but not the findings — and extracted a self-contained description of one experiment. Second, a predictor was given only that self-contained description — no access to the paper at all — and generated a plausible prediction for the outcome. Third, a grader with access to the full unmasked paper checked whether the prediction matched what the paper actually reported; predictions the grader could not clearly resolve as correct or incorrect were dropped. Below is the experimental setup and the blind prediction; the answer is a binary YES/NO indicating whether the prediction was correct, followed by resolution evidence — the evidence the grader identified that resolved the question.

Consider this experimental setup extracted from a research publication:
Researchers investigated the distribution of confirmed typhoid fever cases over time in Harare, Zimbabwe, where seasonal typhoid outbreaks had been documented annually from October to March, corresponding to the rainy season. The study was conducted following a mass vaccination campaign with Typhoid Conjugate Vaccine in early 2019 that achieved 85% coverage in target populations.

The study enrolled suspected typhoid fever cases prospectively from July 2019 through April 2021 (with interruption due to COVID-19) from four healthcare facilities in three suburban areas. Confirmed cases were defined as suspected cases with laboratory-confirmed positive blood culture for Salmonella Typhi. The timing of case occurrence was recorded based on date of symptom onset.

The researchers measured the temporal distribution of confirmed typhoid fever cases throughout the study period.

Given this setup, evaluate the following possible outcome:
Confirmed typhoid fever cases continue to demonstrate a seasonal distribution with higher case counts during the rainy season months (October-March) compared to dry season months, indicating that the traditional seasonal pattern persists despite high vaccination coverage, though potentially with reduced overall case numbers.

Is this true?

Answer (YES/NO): YES